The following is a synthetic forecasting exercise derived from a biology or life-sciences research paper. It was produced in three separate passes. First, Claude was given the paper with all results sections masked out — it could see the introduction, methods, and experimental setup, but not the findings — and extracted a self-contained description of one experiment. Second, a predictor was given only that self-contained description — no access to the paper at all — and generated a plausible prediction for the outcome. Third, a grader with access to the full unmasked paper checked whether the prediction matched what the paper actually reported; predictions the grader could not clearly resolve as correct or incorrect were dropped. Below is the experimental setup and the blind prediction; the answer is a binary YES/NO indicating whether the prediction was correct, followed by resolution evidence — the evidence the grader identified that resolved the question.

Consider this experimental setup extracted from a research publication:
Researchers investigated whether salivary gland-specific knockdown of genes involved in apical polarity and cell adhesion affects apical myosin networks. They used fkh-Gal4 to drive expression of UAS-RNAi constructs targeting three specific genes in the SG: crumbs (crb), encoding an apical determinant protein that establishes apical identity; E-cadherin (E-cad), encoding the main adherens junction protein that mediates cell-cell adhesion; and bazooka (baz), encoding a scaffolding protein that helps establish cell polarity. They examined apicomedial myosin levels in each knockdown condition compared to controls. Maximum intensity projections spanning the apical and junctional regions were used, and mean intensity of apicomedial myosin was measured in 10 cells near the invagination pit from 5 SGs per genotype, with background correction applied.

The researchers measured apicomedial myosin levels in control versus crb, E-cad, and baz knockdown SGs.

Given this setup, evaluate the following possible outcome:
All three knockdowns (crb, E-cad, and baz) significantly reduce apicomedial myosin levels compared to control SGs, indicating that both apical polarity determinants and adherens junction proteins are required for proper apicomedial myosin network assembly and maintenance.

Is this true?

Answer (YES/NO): NO